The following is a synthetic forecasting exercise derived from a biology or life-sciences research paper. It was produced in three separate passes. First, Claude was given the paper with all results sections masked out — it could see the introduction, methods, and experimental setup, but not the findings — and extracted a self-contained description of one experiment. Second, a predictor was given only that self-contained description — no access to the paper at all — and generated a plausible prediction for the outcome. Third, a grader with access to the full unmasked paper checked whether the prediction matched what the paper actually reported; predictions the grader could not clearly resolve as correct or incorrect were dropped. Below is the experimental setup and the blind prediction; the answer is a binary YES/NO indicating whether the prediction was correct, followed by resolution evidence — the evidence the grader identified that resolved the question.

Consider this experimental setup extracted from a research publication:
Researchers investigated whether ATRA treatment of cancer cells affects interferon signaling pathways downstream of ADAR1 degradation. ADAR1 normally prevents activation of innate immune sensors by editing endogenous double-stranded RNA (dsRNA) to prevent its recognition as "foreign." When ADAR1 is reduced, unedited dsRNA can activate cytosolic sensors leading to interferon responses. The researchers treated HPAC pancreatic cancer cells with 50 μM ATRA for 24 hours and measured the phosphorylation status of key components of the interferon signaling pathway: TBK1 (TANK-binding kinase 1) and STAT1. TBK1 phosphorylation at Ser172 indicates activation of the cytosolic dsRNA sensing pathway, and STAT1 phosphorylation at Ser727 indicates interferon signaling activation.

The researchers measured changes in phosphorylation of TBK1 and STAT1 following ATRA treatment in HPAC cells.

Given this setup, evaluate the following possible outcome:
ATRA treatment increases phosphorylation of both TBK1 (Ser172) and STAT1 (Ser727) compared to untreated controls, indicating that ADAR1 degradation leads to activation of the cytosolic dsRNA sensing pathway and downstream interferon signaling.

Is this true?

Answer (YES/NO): YES